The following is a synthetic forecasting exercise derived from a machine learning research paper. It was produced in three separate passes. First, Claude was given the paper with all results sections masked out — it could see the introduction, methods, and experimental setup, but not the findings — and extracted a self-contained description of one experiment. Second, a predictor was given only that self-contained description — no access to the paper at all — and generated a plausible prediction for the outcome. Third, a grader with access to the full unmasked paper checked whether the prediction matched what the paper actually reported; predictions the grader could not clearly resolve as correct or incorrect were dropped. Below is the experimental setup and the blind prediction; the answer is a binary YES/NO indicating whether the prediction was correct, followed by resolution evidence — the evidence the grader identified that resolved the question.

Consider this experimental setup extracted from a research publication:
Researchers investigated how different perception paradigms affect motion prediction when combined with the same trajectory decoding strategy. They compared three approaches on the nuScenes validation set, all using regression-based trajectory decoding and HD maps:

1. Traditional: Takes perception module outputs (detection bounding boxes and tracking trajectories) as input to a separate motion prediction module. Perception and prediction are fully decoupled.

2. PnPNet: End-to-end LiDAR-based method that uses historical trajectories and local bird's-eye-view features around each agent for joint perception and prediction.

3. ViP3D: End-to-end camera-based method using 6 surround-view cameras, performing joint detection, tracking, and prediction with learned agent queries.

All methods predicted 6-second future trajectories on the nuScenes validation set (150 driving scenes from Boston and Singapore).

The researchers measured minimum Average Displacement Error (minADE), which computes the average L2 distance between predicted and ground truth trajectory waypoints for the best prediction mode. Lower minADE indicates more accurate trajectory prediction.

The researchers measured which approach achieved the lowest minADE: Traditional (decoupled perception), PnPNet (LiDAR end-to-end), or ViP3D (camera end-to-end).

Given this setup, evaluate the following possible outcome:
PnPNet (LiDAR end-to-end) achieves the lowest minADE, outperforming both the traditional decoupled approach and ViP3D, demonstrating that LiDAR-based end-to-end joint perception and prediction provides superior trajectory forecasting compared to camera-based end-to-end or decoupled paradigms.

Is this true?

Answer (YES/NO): YES